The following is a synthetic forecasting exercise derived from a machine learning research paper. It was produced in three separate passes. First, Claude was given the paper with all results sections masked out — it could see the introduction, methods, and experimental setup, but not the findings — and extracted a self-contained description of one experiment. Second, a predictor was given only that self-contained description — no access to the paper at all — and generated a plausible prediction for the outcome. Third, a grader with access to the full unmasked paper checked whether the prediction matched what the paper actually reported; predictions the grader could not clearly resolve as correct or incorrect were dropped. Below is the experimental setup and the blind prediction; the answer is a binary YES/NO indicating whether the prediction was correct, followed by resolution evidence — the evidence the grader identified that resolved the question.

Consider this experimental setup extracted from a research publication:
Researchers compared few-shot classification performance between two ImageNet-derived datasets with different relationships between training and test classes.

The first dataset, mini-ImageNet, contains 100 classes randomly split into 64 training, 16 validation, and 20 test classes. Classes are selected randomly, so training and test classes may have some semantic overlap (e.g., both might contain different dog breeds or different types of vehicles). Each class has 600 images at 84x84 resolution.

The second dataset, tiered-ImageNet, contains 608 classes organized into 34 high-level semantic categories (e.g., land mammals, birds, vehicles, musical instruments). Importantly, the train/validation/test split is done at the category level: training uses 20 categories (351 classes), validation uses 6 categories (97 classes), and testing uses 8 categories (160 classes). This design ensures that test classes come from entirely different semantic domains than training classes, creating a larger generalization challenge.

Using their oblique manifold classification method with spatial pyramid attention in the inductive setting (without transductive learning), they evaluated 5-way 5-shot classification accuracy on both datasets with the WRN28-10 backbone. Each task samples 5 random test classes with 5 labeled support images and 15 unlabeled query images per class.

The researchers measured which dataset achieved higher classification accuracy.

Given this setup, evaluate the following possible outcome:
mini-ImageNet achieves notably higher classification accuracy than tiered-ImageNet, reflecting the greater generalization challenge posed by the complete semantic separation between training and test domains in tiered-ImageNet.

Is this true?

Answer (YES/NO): NO